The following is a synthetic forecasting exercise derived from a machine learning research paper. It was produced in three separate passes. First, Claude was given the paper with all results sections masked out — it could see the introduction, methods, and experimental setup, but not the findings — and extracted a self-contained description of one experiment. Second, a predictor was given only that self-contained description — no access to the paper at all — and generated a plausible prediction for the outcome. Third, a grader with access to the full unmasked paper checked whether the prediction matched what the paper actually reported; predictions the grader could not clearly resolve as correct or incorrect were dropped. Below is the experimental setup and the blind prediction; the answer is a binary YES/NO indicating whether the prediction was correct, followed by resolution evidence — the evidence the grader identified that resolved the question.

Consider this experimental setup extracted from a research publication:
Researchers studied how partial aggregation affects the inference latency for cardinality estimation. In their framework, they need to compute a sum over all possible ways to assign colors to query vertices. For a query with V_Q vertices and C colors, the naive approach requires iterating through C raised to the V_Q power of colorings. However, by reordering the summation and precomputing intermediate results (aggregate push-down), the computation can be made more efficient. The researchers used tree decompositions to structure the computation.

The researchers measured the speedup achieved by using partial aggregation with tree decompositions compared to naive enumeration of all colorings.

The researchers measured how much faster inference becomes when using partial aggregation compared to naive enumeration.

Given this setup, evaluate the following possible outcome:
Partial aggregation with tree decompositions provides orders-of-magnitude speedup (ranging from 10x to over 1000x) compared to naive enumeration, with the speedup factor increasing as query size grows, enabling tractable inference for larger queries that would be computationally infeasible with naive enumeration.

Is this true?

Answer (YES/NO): YES